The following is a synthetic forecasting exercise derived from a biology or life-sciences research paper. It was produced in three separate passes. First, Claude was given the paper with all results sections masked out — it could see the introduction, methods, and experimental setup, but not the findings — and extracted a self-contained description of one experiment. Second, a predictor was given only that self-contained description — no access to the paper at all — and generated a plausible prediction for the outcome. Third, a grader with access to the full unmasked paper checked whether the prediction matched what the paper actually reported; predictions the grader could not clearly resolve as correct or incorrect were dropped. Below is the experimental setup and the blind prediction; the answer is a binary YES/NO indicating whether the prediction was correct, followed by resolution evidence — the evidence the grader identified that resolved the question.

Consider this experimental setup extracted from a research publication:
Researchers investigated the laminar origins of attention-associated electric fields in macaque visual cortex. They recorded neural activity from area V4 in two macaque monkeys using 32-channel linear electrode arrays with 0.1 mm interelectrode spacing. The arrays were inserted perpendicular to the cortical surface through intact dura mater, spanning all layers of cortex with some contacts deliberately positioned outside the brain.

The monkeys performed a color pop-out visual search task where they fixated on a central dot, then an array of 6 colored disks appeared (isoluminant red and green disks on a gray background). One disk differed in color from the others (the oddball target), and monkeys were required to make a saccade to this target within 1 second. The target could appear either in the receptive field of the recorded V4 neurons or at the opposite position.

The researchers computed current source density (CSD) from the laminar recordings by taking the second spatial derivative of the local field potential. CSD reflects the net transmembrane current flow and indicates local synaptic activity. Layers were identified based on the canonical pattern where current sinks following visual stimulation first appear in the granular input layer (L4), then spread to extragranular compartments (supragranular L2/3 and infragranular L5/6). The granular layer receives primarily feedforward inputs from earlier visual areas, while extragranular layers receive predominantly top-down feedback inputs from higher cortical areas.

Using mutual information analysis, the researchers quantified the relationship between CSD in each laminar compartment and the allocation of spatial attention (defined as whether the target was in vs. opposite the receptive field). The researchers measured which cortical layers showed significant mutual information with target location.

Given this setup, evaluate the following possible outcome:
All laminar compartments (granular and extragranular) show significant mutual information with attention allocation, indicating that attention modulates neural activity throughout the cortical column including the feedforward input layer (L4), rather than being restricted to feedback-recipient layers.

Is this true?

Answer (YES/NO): NO